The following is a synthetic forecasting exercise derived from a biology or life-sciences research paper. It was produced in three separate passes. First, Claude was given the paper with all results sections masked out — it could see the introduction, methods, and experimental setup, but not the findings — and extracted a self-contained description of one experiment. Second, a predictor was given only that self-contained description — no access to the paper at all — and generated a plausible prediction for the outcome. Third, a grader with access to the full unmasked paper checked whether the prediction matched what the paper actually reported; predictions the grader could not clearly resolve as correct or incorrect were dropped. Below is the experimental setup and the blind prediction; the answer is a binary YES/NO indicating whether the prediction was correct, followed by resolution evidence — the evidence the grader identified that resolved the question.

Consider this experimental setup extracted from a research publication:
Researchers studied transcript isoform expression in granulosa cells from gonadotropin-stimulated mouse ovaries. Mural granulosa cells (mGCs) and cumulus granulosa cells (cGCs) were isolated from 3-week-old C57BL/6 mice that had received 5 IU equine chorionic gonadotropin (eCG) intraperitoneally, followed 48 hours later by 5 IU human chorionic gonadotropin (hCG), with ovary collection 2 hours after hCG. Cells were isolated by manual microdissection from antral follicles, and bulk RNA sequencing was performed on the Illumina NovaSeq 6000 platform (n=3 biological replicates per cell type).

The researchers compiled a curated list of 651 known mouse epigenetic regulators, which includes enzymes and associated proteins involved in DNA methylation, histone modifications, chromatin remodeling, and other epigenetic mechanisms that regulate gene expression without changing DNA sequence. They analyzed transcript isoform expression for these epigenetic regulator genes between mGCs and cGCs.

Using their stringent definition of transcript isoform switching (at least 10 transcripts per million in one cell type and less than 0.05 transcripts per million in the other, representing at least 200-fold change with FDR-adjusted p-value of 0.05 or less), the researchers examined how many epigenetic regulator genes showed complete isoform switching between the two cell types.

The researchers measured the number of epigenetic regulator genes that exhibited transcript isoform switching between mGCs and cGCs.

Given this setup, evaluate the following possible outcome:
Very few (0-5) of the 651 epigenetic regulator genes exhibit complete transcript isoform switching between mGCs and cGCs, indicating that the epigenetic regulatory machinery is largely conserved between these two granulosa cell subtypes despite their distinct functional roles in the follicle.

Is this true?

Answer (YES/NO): NO